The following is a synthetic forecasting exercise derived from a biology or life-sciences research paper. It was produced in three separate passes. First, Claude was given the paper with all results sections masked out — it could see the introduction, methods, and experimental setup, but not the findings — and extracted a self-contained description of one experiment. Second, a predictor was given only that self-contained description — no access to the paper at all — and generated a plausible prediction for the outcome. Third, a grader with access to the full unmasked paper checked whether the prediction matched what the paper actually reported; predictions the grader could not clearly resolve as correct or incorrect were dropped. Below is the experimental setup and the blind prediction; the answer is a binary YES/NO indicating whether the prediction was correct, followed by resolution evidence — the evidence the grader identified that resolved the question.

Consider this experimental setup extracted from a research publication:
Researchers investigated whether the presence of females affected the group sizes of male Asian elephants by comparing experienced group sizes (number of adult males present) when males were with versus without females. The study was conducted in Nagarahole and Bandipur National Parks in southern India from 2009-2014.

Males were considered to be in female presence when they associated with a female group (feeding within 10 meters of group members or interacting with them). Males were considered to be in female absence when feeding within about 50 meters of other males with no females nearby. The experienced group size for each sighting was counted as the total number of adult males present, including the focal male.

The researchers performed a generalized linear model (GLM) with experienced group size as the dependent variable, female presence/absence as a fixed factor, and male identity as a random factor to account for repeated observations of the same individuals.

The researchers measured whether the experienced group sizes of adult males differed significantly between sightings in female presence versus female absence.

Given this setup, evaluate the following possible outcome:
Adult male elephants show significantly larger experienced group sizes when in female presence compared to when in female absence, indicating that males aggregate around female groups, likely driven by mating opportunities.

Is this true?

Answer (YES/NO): YES